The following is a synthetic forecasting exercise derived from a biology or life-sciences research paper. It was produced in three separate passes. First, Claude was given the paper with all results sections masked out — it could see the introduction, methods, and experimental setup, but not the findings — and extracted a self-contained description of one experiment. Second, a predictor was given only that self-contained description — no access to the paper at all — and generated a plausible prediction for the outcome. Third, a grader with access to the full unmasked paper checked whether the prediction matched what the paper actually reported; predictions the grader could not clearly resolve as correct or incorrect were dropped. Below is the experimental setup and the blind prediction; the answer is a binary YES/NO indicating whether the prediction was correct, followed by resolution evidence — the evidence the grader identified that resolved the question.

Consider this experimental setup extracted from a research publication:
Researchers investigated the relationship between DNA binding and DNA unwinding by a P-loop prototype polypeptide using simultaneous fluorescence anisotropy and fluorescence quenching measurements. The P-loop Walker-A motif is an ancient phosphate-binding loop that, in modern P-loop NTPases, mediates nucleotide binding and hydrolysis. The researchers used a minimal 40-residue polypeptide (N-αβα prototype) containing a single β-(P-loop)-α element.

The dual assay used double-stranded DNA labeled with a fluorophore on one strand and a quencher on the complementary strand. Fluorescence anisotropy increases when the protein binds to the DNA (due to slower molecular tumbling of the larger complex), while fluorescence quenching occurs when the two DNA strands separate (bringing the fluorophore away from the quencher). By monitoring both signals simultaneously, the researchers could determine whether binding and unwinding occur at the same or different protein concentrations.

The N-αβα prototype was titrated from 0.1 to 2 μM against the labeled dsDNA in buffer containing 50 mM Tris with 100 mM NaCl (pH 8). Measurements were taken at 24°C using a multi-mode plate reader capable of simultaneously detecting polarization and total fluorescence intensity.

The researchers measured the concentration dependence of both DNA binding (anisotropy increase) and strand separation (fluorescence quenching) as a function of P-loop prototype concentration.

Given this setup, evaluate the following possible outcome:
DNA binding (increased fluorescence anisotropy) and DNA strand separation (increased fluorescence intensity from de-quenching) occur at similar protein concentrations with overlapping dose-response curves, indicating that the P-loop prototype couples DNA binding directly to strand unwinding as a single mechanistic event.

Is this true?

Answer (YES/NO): NO